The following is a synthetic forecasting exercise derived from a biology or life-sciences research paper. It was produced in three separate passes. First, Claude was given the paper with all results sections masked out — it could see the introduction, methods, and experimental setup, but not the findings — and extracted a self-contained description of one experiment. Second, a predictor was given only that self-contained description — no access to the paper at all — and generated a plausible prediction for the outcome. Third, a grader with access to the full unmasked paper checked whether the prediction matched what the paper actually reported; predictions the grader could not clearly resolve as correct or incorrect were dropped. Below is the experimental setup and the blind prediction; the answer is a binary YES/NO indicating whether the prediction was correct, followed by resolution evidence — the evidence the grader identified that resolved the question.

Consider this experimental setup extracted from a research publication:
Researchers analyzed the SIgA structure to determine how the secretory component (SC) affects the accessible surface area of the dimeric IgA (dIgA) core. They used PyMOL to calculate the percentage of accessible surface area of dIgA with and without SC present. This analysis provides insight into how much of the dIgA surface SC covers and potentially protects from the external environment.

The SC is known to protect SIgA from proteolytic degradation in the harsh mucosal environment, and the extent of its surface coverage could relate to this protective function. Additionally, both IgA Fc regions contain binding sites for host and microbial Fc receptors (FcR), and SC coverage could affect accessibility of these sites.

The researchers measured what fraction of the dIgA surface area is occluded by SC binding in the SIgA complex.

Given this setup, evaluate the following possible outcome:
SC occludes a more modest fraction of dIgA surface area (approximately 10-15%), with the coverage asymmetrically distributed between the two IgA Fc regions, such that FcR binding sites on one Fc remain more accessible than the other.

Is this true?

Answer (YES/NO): NO